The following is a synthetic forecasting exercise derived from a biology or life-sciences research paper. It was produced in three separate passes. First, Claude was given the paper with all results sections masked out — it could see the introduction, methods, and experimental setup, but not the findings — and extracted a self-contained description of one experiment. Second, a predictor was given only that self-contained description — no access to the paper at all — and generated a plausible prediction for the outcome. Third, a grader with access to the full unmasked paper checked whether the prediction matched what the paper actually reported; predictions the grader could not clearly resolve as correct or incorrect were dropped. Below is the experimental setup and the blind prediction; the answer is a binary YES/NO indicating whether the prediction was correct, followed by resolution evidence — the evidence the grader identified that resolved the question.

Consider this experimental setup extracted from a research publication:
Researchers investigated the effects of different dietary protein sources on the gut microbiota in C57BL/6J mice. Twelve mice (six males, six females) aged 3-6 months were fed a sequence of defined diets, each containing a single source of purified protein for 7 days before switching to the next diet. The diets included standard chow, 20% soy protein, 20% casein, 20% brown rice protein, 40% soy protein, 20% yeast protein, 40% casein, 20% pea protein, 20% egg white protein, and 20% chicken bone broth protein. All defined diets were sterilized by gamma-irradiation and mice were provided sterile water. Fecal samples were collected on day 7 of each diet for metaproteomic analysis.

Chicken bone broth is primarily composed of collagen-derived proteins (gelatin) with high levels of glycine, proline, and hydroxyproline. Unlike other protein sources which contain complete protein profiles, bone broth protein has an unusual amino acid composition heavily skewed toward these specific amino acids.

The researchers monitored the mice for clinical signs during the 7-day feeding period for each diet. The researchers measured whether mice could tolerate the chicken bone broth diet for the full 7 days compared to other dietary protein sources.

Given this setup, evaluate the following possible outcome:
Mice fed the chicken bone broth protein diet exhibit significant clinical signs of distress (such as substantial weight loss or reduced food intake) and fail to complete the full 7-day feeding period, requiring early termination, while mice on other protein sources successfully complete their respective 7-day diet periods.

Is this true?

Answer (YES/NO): YES